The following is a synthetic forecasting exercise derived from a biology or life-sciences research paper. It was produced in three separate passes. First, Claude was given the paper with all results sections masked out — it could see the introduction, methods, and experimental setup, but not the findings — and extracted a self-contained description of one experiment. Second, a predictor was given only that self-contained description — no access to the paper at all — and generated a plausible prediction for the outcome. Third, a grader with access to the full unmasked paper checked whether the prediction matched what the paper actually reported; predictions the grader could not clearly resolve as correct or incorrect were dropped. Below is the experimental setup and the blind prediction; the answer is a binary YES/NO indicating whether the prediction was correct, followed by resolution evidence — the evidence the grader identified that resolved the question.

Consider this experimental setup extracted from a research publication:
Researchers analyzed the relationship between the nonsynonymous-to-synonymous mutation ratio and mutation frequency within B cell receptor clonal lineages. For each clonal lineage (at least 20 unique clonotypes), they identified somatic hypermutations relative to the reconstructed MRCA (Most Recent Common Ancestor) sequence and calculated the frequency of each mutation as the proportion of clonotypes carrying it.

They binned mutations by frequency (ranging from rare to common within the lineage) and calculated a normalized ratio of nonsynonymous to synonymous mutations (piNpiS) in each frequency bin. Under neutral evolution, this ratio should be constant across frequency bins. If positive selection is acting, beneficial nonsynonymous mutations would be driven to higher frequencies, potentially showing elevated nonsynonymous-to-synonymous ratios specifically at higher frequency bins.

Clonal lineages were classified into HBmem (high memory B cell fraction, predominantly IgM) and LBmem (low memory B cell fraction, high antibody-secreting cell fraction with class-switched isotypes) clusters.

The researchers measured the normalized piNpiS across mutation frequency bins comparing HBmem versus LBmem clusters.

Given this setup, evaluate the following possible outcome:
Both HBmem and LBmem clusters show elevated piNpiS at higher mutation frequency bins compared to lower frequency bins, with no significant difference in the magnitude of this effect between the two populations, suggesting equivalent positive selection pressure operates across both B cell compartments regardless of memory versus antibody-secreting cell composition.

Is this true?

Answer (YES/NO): NO